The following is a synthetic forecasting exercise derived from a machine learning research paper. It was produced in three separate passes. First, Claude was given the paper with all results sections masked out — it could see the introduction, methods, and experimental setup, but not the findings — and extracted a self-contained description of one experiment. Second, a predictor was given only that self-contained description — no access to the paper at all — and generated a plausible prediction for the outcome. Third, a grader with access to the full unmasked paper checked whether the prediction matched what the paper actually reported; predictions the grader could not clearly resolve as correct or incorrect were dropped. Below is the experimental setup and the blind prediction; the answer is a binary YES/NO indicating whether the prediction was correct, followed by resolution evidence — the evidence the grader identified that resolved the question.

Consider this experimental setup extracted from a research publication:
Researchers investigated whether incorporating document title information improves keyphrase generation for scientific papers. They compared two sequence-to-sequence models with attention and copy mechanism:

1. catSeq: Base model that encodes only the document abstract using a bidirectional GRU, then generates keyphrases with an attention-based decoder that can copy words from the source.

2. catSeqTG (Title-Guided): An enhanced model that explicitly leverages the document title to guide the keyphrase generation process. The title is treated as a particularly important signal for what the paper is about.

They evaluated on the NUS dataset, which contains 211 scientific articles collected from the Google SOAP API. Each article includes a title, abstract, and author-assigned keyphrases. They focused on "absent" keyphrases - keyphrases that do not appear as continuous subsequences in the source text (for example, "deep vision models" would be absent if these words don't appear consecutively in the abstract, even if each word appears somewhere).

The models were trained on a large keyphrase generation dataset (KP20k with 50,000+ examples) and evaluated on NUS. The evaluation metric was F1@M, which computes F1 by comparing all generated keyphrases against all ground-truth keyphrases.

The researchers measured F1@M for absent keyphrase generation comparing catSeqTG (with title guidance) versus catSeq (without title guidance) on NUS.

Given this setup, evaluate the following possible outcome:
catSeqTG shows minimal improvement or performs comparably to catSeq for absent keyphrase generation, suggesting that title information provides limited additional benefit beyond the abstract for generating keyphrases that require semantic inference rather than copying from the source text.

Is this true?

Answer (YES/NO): NO